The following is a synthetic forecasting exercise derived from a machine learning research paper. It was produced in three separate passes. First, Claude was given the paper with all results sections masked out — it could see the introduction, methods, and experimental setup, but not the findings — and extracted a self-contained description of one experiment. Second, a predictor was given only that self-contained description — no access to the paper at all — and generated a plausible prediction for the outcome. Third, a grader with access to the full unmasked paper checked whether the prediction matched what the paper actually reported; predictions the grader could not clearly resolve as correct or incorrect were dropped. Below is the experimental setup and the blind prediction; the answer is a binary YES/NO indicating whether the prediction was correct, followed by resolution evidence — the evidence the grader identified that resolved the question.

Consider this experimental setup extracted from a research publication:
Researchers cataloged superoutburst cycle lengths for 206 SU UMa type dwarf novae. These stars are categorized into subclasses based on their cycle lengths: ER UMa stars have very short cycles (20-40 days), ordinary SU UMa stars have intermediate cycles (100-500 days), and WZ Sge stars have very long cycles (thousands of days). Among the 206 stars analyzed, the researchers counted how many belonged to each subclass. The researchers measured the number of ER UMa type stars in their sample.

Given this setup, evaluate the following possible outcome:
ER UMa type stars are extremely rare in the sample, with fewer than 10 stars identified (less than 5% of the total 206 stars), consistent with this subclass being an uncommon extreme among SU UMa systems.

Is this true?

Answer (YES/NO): YES